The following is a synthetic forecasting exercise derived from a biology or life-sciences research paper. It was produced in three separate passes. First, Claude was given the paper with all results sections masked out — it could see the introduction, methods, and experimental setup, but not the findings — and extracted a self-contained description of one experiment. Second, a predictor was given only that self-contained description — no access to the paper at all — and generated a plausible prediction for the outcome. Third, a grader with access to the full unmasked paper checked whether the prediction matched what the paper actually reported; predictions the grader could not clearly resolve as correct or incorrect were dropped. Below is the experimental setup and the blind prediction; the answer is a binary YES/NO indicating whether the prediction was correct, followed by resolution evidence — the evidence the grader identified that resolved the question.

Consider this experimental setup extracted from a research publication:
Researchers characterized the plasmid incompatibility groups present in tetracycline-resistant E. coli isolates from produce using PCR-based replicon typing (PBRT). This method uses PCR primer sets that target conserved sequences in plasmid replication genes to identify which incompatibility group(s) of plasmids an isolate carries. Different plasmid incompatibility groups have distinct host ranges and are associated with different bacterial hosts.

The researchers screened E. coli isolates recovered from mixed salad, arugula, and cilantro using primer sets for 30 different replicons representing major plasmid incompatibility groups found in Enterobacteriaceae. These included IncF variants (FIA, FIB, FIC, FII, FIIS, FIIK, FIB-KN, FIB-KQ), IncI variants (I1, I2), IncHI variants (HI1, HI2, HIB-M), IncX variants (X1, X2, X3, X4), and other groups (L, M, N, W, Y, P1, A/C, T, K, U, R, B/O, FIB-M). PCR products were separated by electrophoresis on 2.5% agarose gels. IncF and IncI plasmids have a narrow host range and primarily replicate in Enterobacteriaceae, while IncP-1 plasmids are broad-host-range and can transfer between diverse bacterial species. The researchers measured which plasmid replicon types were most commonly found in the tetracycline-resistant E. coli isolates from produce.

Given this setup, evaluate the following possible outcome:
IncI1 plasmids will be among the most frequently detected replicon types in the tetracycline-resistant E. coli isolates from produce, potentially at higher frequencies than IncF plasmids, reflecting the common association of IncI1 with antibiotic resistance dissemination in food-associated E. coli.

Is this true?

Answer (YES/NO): NO